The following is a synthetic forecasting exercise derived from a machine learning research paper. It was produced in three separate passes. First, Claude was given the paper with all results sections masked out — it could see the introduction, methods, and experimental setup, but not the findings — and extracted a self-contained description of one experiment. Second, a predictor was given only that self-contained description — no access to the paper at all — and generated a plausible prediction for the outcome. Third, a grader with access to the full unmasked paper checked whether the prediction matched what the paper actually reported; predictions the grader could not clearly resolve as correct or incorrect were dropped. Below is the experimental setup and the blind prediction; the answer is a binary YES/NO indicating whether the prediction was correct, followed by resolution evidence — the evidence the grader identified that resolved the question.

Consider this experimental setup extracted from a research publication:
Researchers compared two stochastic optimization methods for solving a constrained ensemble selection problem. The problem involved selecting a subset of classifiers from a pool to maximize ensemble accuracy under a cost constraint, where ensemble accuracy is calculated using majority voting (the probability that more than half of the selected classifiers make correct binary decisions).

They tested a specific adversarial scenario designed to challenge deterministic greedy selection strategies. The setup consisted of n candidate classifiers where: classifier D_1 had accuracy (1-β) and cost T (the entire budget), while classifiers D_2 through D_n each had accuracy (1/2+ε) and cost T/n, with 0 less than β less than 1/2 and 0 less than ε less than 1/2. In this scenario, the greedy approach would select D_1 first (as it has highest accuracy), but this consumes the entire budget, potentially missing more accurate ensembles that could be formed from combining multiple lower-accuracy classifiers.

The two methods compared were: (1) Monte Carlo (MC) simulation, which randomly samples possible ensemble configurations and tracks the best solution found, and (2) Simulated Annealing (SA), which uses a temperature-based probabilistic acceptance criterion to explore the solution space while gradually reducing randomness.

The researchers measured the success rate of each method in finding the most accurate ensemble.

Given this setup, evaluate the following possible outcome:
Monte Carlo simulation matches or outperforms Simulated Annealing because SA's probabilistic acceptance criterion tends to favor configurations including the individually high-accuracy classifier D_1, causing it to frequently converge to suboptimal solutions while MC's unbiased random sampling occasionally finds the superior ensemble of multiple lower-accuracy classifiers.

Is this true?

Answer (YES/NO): NO